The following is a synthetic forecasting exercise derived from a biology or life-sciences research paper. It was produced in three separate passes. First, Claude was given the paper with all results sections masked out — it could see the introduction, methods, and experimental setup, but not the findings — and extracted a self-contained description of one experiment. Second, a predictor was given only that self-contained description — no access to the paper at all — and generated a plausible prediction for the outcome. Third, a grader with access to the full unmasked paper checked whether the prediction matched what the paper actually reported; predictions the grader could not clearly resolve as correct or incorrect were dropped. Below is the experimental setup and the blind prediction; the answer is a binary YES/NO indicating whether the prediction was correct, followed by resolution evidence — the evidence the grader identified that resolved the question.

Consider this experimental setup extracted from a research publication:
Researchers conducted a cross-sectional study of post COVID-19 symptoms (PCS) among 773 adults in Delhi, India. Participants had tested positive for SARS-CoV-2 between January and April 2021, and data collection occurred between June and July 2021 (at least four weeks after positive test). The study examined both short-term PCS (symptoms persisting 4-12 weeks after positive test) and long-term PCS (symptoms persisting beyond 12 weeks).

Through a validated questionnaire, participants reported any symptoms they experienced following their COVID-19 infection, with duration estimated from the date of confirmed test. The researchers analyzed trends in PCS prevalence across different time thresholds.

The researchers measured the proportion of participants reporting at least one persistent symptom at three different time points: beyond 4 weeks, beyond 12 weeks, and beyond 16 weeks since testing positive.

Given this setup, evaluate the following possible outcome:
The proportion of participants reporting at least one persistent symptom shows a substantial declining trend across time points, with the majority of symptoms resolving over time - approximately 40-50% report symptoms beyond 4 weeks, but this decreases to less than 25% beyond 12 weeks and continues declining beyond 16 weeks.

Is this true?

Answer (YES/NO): NO